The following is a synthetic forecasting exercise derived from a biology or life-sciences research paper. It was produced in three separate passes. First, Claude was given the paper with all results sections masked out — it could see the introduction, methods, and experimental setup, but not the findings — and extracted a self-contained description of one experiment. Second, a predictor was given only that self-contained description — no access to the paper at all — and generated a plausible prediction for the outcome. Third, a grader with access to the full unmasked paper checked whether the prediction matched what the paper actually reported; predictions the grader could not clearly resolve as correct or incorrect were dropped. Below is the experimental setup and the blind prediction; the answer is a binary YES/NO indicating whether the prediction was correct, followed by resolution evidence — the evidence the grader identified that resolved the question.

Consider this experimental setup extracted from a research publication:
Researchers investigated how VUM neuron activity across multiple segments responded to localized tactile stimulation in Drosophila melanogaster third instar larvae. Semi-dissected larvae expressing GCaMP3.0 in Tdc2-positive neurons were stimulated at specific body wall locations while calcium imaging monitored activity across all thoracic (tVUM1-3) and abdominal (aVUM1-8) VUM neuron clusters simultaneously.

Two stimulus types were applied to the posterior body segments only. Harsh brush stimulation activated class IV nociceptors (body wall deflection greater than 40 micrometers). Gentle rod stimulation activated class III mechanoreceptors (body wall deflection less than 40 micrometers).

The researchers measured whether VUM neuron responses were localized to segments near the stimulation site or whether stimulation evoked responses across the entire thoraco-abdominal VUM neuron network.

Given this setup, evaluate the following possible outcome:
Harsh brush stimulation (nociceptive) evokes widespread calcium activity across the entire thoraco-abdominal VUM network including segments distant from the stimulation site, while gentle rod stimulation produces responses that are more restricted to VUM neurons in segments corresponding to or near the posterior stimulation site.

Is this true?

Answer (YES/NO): NO